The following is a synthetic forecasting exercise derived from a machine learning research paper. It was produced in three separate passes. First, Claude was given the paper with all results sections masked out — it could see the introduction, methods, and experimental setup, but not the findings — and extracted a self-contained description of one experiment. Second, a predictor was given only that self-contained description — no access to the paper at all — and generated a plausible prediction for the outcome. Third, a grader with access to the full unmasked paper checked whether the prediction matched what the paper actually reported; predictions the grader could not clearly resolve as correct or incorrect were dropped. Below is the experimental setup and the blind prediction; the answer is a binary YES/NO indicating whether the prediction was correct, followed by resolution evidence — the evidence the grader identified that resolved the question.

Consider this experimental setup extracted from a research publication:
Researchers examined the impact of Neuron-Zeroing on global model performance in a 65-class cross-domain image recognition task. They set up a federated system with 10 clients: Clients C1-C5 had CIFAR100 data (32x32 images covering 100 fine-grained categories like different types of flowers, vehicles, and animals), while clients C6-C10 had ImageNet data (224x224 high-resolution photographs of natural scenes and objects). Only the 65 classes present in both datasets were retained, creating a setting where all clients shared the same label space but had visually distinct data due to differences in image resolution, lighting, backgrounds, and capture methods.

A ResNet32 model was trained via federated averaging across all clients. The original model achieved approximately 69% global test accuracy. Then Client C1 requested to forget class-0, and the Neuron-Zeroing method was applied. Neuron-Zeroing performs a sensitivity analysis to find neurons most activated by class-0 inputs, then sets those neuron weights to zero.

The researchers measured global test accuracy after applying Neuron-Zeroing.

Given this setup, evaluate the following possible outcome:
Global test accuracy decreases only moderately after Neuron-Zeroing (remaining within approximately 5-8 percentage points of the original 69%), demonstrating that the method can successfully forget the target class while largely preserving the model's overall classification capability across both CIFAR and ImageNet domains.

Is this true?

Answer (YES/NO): NO